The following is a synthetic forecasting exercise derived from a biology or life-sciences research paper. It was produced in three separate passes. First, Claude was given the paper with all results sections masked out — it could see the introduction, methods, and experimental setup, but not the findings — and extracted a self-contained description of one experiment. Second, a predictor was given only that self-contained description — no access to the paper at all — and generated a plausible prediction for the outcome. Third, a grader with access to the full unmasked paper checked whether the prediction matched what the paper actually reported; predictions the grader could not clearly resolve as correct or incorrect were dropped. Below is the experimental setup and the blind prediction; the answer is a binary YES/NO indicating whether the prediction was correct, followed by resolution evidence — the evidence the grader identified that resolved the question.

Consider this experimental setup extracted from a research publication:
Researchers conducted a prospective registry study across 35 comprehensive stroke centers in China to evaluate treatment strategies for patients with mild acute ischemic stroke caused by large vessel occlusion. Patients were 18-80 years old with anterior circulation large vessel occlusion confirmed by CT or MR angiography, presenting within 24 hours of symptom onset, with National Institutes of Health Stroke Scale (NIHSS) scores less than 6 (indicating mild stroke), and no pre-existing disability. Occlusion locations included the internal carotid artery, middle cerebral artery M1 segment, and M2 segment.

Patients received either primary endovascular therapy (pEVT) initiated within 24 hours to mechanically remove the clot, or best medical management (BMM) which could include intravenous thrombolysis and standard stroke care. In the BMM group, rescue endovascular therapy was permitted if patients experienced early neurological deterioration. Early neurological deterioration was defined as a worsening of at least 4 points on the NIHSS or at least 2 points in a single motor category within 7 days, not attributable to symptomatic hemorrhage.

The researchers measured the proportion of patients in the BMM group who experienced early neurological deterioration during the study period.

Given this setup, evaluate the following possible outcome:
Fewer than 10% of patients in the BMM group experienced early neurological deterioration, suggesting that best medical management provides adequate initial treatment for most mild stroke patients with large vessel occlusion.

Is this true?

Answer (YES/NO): NO